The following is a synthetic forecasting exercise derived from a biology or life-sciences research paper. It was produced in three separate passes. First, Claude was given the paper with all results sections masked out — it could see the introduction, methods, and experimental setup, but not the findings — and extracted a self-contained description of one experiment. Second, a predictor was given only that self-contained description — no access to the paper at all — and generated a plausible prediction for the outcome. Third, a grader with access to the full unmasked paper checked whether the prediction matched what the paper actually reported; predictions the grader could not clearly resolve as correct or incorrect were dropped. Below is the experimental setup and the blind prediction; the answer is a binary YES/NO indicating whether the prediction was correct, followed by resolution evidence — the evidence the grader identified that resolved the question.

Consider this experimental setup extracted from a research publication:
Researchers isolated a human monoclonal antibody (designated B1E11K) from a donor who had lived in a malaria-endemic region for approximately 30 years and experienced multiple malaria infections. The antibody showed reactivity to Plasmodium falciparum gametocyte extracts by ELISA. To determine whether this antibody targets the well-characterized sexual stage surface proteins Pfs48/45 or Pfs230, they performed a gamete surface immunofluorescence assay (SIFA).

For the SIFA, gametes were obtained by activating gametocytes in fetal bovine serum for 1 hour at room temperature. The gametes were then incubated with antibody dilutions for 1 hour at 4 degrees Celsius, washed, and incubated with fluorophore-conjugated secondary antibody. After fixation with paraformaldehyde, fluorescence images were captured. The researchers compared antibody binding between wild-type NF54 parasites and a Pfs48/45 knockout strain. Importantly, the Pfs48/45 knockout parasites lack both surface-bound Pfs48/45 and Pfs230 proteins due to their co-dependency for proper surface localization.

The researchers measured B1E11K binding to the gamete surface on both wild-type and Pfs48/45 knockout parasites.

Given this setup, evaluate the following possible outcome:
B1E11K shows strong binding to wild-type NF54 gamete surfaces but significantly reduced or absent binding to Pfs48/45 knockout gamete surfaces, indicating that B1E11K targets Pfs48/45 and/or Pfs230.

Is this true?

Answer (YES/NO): NO